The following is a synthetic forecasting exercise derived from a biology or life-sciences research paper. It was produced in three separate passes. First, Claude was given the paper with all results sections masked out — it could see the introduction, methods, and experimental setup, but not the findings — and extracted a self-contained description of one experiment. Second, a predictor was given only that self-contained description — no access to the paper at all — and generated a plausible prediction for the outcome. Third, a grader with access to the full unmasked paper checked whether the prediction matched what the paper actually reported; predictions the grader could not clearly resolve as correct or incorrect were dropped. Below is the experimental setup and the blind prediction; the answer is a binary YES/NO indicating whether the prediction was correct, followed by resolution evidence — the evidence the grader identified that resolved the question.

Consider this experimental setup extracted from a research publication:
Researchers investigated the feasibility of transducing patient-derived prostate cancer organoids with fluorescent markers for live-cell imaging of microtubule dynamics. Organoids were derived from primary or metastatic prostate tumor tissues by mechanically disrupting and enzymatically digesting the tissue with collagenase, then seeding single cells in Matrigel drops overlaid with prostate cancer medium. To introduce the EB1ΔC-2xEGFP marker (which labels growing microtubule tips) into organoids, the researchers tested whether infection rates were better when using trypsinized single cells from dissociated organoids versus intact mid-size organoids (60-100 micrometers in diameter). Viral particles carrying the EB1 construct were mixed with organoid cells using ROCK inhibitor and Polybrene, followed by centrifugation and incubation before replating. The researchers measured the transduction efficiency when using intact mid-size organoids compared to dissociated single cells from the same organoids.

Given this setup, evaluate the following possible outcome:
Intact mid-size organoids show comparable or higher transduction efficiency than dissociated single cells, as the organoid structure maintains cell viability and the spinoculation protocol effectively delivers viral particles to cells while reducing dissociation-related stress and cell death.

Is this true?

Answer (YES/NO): YES